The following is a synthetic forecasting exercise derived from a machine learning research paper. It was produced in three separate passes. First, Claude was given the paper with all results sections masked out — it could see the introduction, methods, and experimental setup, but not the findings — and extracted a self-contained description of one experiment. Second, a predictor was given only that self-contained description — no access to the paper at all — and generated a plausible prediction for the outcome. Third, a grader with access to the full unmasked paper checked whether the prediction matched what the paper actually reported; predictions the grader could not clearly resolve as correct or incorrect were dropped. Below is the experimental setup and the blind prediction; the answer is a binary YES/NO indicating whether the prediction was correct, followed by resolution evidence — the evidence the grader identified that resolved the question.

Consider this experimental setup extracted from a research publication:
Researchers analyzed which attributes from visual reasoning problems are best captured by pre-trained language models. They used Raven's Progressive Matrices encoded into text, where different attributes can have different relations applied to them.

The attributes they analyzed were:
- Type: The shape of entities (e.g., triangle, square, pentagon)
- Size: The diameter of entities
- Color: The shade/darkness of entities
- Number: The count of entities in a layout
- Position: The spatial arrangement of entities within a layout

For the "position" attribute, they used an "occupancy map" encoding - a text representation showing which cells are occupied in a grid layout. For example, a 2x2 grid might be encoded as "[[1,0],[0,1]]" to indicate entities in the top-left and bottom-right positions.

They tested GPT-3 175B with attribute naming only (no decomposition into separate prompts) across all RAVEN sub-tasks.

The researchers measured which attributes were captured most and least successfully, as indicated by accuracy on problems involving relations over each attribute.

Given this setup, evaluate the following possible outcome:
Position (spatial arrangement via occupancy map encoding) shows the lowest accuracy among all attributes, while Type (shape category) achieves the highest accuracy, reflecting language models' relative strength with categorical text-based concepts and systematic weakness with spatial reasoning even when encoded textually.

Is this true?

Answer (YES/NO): NO